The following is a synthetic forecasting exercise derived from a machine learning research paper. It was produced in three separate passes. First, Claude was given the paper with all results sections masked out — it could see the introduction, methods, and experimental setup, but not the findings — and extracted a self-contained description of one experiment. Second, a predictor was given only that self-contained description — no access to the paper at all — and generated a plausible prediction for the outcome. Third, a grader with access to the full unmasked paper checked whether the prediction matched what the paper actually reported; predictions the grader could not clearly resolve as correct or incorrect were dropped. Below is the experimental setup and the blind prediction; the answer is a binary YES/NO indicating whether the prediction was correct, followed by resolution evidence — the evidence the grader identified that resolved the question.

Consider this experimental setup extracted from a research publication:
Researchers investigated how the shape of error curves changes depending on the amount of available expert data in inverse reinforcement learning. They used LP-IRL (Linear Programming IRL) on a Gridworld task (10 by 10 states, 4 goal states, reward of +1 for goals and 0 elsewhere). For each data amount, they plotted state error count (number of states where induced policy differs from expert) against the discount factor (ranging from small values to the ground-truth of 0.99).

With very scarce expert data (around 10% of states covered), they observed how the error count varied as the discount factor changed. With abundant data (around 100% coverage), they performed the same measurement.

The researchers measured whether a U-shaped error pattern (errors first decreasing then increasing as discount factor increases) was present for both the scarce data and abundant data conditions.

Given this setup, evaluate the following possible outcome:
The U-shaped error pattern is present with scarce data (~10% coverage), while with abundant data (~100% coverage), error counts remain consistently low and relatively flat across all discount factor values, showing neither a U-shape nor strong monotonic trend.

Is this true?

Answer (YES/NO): NO